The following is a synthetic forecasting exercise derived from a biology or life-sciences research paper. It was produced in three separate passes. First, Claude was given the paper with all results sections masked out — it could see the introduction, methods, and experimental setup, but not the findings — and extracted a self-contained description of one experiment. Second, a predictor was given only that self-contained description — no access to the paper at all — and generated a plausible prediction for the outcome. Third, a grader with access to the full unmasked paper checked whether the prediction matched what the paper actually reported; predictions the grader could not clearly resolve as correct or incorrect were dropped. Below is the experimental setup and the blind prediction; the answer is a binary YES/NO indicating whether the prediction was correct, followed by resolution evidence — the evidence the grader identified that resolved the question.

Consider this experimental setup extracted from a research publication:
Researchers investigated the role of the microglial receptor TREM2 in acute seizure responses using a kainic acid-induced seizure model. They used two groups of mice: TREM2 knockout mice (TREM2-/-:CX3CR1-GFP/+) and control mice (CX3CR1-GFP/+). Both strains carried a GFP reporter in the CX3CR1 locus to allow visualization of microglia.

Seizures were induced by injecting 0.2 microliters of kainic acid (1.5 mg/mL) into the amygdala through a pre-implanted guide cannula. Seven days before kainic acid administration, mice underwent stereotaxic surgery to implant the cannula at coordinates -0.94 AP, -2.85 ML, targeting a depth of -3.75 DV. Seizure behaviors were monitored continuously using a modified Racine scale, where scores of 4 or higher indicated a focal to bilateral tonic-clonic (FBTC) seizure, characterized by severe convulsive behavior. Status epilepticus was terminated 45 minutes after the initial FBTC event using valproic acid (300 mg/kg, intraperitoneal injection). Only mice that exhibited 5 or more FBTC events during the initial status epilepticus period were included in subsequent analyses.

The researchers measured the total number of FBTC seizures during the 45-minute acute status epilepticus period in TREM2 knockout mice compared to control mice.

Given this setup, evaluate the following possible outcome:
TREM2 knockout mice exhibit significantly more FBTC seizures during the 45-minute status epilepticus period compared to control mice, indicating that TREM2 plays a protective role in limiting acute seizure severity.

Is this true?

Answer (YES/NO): YES